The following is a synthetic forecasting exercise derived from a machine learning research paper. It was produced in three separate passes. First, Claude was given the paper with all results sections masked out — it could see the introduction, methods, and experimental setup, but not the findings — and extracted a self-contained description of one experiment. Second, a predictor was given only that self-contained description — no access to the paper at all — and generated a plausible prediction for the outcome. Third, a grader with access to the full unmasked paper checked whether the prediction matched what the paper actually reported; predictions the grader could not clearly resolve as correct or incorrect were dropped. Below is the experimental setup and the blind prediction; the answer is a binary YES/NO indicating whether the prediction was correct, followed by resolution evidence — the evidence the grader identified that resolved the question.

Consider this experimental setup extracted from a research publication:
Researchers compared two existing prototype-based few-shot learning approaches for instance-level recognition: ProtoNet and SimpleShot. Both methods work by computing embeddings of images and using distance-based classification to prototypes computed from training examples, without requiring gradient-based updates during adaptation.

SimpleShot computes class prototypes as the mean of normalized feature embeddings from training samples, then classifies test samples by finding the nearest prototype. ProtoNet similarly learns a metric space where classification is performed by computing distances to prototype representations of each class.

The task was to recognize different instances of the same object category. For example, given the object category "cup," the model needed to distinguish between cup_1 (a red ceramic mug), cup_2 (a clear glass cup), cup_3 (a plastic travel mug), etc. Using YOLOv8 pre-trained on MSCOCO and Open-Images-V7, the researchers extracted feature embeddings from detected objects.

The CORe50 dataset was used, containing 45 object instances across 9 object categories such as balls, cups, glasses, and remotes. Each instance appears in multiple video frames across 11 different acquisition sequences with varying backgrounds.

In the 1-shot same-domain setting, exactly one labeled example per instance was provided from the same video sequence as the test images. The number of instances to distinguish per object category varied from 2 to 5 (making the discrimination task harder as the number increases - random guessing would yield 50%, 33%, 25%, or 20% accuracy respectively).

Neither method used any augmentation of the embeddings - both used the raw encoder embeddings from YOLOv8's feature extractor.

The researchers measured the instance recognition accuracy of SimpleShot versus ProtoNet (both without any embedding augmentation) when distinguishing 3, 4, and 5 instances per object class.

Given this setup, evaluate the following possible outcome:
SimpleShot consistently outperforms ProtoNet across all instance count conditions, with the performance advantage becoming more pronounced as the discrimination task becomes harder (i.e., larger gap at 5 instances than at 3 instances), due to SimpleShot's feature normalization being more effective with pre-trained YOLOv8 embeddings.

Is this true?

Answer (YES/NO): NO